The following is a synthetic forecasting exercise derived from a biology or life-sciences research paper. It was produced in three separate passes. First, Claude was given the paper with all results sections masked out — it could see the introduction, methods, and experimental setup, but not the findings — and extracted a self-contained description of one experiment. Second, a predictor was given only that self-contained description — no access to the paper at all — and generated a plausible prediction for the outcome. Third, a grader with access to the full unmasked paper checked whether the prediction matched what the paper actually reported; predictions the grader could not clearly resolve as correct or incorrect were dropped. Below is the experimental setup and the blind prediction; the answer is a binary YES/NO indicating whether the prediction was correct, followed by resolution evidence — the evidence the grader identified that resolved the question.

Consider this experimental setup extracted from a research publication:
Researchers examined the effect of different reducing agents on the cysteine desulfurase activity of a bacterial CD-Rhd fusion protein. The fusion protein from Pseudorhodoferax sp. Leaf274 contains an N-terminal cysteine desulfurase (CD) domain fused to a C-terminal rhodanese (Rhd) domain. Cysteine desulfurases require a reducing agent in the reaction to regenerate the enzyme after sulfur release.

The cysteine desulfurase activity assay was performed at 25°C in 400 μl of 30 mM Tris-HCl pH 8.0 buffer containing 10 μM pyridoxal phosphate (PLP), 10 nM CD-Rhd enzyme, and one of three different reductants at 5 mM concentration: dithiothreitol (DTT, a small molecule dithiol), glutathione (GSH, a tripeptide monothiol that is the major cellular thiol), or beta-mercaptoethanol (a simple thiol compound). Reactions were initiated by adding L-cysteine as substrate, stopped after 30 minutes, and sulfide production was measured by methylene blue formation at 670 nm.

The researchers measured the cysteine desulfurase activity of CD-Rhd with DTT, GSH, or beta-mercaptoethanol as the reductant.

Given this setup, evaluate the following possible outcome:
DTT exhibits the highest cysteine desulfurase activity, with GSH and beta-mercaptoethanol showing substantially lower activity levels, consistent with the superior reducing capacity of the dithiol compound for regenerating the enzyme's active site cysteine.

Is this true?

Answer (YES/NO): NO